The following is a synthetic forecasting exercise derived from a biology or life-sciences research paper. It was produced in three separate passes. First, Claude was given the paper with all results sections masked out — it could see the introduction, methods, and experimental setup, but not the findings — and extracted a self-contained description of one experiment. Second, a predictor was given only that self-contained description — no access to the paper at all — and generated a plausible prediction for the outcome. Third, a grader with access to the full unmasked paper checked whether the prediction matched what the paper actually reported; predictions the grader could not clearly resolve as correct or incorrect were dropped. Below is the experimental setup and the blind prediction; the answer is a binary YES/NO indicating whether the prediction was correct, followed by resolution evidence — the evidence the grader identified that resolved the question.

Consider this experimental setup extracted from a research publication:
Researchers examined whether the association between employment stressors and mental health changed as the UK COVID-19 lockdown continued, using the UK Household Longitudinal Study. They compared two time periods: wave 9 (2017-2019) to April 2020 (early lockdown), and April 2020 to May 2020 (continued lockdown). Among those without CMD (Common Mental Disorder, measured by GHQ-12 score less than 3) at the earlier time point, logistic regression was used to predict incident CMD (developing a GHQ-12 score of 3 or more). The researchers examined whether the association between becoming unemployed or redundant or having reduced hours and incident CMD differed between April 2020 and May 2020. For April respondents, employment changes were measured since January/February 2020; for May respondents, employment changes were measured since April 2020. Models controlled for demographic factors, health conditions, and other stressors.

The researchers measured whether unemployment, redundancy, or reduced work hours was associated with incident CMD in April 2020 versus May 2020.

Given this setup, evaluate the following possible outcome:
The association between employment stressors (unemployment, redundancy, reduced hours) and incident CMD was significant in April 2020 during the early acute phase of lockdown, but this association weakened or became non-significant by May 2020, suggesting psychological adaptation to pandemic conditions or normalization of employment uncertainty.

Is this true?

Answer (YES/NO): NO